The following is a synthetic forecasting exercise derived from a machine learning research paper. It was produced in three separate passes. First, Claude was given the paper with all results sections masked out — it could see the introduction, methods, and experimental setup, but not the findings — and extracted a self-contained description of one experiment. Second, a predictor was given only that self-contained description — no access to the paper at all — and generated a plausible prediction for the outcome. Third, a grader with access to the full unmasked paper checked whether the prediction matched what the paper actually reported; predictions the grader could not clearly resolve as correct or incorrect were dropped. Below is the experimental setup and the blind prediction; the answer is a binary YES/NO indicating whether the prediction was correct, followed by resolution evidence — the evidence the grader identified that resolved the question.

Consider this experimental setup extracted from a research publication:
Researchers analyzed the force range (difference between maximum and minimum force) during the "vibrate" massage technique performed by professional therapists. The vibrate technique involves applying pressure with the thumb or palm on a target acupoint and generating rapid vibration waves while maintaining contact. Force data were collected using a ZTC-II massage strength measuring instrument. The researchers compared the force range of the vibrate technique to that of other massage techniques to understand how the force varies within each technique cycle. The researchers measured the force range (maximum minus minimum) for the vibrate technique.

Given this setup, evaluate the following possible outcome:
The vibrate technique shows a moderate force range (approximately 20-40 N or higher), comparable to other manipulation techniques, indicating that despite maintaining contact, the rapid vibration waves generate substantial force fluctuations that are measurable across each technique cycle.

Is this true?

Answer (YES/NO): NO